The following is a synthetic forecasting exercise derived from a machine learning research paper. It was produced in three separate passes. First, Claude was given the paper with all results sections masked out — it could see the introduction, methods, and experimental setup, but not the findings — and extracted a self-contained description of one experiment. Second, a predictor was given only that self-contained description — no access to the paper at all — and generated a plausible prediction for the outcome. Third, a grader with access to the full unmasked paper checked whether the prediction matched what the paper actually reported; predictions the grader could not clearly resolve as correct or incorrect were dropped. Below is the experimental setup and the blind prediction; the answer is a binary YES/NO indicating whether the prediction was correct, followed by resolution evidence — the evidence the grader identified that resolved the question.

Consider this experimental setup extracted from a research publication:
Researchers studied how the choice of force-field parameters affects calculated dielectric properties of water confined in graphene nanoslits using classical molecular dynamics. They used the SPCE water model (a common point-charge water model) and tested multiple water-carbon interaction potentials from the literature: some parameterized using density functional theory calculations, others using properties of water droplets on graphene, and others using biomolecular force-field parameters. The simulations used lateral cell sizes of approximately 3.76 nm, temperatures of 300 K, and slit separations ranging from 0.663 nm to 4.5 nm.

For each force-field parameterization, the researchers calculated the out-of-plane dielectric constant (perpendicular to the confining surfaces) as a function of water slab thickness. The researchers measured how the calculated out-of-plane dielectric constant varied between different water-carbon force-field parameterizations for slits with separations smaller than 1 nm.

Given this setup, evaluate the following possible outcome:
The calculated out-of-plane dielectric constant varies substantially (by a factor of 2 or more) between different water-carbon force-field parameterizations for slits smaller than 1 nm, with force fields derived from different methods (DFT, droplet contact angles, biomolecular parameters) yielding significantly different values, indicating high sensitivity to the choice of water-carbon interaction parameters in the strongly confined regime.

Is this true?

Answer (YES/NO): NO